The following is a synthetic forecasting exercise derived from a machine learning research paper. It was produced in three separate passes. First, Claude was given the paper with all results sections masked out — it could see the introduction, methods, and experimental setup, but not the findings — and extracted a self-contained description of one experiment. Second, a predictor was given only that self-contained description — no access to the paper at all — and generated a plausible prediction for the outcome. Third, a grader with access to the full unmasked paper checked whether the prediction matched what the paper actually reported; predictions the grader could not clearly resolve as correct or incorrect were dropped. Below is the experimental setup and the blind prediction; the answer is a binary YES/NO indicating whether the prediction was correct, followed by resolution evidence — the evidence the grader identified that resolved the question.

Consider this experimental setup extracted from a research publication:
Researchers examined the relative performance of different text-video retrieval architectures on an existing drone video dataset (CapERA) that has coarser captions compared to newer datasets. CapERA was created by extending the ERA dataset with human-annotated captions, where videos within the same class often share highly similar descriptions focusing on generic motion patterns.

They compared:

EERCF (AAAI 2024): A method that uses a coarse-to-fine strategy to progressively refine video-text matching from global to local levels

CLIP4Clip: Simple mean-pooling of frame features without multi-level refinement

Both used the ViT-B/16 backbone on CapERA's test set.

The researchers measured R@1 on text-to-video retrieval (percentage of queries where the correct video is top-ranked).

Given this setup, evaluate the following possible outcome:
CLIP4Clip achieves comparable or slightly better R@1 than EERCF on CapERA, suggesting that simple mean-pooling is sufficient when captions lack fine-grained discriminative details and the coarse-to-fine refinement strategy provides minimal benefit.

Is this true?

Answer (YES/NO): YES